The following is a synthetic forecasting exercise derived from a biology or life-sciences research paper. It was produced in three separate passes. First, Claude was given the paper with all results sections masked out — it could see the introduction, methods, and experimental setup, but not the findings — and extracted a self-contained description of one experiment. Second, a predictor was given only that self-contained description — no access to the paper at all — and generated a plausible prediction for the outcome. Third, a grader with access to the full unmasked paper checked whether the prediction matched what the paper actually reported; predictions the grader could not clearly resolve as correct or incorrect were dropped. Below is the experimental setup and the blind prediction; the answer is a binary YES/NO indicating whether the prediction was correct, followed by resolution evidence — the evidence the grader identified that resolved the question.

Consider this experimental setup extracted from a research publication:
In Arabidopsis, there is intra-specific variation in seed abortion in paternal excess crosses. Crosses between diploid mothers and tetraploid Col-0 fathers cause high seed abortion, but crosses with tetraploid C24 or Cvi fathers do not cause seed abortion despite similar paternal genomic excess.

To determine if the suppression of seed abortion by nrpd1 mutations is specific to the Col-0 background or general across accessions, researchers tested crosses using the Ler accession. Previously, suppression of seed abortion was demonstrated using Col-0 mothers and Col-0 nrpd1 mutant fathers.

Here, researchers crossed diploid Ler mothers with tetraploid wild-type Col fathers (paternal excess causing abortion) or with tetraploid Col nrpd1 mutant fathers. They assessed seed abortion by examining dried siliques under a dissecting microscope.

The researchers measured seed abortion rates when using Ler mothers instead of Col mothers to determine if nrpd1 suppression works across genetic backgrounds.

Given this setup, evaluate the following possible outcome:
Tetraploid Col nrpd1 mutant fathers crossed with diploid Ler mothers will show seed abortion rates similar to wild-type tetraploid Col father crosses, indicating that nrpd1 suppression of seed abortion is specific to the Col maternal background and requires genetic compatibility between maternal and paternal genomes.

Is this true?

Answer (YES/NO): NO